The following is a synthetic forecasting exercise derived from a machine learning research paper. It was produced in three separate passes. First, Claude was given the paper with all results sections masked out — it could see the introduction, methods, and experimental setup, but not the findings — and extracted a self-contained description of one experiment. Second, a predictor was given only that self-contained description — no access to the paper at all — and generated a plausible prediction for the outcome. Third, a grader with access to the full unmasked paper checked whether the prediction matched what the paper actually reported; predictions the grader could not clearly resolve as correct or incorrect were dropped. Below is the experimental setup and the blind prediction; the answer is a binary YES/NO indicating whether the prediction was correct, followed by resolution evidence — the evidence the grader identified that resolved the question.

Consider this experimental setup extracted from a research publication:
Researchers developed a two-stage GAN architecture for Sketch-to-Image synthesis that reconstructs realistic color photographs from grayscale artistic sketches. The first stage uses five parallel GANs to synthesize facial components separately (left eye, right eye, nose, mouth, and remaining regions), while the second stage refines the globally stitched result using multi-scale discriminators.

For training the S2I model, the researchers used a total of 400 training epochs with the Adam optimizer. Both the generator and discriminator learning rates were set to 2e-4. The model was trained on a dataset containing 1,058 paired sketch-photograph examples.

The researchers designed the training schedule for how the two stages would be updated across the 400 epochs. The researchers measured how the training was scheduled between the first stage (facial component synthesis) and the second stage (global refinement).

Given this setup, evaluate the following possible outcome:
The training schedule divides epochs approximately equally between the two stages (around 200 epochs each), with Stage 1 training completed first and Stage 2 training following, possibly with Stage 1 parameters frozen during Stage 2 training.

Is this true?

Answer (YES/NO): NO